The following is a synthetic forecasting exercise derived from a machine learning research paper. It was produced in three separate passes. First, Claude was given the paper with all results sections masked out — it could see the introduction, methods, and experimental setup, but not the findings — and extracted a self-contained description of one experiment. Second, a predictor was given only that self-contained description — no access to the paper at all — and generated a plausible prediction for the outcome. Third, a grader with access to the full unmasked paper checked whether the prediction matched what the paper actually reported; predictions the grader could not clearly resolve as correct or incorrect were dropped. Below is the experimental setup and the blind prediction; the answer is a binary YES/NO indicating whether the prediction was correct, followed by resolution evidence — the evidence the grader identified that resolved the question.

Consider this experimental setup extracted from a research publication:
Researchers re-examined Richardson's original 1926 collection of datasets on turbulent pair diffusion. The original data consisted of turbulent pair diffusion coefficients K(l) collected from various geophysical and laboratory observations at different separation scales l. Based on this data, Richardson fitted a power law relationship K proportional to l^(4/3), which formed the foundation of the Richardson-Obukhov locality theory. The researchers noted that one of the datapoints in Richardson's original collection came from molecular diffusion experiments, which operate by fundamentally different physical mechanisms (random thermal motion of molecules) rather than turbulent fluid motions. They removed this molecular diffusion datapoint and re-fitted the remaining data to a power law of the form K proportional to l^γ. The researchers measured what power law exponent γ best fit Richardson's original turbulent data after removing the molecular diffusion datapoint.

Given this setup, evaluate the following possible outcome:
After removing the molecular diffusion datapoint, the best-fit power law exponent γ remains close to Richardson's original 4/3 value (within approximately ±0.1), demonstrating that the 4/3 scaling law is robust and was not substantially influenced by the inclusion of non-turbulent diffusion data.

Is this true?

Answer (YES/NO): NO